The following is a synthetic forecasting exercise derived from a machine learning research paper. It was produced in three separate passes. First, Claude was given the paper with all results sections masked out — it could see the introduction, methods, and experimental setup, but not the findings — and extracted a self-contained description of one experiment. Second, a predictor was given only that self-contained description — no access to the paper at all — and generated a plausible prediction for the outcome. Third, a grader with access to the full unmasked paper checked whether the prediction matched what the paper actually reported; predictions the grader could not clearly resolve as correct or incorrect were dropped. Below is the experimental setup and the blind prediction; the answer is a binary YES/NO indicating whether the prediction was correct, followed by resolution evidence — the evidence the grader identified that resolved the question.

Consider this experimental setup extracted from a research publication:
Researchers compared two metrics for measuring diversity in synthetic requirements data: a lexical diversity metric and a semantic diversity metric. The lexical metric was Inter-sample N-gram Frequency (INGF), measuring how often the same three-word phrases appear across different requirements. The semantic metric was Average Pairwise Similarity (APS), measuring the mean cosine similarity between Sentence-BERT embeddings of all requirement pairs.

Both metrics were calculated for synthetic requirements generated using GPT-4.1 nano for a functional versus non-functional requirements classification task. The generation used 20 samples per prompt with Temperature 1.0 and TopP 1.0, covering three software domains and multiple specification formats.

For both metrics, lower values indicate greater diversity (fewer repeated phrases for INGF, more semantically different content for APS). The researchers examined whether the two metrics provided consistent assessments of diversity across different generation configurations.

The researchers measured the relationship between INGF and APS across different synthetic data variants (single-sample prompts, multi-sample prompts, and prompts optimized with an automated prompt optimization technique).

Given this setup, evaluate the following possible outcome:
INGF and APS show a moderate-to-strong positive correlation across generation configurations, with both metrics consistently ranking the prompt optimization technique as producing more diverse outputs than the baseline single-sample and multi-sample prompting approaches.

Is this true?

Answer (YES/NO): NO